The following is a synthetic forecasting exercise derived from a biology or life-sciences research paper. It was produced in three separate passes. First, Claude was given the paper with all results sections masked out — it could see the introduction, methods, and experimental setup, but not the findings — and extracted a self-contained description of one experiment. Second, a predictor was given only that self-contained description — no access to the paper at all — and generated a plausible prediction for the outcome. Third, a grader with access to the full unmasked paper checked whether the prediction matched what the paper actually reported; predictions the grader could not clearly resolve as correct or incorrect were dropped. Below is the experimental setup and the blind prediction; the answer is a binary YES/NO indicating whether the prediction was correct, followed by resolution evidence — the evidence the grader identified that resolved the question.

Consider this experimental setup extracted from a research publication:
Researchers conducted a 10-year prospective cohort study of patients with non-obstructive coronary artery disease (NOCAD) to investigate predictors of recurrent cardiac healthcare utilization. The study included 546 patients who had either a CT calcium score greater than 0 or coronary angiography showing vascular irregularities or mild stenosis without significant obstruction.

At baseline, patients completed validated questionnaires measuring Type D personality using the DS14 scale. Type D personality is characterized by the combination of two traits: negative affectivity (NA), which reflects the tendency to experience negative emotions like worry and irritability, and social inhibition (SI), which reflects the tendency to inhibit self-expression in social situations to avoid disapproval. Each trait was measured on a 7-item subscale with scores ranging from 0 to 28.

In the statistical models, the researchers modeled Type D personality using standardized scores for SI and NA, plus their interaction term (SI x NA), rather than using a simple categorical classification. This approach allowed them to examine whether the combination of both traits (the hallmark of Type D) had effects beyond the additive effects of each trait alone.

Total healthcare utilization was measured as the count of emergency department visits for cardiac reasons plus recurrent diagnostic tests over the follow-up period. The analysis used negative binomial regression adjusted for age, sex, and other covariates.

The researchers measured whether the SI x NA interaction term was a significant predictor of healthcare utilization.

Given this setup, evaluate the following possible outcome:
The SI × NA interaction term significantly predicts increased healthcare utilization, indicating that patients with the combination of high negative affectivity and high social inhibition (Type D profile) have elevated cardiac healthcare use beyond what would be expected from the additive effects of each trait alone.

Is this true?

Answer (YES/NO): NO